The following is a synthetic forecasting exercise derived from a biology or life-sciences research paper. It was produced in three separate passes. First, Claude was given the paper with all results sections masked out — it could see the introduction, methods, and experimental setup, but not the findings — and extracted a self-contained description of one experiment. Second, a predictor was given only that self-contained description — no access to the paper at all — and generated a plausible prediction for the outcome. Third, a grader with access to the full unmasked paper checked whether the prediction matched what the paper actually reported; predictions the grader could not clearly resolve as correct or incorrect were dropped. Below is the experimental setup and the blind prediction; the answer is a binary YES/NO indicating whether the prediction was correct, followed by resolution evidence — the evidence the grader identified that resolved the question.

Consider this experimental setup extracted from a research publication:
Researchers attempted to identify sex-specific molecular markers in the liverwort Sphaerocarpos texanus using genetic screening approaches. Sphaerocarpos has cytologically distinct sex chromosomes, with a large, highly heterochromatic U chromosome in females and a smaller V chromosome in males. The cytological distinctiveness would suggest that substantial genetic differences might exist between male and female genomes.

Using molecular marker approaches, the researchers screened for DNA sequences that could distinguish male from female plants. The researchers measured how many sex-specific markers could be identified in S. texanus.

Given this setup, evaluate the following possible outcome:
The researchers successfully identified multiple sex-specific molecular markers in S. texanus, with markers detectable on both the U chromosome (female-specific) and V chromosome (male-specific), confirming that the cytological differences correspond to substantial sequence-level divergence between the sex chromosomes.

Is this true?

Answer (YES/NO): NO